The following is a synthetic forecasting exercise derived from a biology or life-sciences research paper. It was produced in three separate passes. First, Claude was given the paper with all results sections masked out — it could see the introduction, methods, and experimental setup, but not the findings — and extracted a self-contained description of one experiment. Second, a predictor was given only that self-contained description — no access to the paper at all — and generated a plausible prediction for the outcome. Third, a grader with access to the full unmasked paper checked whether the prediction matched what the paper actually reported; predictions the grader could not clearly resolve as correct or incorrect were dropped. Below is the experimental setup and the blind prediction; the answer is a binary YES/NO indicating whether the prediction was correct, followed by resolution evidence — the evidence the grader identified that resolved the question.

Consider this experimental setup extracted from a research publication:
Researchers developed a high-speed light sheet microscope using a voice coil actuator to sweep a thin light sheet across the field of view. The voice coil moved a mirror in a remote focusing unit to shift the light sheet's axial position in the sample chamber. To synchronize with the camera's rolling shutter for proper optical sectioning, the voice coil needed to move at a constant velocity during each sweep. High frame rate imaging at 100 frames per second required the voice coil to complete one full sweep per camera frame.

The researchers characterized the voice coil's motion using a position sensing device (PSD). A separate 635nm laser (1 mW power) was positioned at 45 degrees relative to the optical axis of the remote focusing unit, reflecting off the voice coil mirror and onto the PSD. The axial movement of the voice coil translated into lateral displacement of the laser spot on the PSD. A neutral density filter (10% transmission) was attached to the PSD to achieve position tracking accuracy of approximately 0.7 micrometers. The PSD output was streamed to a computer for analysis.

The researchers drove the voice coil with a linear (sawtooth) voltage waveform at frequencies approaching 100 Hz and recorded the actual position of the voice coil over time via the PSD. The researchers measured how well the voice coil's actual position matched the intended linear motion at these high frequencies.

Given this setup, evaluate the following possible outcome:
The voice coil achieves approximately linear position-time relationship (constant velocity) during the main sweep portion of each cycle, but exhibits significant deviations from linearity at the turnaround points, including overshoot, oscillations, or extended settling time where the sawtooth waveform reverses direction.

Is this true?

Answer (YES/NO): NO